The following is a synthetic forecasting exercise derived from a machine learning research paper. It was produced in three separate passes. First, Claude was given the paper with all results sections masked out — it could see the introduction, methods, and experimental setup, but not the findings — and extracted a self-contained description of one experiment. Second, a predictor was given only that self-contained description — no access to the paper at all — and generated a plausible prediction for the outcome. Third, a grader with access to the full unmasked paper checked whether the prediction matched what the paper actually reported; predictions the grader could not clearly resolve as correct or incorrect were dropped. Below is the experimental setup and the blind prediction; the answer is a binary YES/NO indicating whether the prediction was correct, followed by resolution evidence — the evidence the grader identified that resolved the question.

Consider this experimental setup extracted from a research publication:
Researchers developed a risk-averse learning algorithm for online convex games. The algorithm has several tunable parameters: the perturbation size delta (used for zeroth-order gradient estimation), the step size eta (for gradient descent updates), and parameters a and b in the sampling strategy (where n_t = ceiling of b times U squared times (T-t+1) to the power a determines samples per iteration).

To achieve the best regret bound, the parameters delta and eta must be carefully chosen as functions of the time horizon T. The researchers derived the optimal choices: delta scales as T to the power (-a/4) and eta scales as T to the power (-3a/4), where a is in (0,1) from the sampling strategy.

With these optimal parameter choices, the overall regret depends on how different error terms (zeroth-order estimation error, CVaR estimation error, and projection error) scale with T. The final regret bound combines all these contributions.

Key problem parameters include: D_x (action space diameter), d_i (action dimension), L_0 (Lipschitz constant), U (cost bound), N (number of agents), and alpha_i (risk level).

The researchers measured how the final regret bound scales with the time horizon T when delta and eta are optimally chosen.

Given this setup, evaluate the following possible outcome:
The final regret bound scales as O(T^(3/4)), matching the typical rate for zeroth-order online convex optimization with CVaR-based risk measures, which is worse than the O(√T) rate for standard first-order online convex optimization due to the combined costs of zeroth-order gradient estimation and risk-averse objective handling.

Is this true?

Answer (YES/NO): NO